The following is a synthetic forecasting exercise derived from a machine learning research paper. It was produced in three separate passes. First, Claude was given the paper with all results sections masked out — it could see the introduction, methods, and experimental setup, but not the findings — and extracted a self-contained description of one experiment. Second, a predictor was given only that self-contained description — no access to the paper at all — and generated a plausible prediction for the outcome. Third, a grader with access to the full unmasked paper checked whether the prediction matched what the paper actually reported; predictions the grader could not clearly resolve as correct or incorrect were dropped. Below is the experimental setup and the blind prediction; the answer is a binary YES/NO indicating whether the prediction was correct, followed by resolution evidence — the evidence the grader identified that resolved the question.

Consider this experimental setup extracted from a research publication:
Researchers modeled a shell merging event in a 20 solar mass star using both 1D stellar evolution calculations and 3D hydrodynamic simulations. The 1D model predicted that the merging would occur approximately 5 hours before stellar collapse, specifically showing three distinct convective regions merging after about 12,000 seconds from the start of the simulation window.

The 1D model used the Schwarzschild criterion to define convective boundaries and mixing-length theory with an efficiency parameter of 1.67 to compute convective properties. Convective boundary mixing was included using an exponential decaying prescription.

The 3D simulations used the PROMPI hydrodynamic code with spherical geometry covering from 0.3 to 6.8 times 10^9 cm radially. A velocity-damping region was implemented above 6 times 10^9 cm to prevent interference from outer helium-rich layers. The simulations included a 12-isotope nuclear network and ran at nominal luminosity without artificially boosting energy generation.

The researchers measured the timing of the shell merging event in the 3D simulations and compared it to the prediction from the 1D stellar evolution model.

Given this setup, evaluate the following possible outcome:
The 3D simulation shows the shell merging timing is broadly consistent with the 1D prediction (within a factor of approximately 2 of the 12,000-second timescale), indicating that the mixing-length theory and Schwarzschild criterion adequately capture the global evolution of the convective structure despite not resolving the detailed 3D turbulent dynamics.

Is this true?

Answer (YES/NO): NO